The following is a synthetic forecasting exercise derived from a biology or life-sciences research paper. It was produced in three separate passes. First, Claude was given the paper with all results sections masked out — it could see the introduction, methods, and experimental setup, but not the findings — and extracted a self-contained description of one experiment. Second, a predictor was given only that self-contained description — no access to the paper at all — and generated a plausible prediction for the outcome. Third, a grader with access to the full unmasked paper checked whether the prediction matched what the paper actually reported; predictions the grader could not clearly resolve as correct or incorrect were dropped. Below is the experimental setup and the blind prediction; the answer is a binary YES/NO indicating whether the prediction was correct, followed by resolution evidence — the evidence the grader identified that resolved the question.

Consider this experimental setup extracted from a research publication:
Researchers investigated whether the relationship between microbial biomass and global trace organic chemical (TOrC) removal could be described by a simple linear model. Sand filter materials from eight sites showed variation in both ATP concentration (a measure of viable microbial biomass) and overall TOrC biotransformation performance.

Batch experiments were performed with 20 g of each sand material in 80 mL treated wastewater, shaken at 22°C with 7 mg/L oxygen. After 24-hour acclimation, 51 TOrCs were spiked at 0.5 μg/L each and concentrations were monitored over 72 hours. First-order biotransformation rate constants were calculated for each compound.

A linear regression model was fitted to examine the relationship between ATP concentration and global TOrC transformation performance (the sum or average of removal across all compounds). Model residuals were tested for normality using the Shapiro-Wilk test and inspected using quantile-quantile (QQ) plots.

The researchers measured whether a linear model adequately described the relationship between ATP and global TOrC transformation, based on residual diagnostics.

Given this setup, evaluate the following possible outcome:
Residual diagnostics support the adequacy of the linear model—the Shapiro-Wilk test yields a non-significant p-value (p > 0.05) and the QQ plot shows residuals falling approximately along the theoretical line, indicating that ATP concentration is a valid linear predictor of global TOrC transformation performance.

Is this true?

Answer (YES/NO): NO